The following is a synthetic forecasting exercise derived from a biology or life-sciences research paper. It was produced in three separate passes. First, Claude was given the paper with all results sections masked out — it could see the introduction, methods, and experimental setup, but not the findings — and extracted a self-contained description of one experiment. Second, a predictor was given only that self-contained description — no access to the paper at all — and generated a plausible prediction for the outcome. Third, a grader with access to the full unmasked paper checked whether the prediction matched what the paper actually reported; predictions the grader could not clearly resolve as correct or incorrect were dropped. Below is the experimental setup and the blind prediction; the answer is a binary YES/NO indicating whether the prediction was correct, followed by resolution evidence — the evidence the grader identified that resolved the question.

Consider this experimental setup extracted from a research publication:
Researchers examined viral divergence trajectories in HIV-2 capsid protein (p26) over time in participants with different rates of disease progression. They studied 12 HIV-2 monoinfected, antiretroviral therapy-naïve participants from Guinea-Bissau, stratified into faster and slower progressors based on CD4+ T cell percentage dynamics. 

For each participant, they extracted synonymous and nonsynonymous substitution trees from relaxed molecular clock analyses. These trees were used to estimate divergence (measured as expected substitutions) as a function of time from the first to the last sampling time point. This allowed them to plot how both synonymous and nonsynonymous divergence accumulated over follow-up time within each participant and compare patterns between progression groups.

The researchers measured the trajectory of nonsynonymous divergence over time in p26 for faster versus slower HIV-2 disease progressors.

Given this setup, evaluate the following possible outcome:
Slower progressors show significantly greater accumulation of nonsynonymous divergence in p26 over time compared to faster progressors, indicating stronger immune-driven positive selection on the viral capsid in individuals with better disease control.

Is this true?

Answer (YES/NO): NO